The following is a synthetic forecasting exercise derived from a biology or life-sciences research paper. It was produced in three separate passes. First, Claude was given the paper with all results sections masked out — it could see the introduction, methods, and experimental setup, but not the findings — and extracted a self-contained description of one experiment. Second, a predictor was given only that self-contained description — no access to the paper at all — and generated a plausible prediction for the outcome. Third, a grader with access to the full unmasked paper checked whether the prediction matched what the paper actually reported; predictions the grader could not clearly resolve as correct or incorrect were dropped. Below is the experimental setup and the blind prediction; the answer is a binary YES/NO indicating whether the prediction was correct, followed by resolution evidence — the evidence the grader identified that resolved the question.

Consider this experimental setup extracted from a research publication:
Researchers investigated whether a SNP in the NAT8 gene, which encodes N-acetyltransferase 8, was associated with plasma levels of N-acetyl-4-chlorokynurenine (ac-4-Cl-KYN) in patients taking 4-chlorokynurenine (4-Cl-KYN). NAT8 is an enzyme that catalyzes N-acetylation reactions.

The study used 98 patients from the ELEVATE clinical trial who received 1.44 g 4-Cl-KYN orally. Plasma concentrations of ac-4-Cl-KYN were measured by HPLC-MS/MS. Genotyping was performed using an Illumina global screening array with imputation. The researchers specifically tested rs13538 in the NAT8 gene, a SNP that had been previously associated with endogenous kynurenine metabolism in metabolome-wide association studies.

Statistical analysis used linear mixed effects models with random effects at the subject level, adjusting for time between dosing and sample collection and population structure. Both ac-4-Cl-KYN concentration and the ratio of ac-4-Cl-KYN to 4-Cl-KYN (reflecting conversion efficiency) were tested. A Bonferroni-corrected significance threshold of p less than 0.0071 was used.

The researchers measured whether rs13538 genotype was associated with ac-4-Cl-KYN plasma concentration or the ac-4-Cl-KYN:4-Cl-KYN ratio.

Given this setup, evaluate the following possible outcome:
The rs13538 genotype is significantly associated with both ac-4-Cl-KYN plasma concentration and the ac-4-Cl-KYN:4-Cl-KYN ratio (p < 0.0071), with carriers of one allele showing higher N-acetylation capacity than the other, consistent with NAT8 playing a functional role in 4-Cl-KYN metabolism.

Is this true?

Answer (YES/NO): NO